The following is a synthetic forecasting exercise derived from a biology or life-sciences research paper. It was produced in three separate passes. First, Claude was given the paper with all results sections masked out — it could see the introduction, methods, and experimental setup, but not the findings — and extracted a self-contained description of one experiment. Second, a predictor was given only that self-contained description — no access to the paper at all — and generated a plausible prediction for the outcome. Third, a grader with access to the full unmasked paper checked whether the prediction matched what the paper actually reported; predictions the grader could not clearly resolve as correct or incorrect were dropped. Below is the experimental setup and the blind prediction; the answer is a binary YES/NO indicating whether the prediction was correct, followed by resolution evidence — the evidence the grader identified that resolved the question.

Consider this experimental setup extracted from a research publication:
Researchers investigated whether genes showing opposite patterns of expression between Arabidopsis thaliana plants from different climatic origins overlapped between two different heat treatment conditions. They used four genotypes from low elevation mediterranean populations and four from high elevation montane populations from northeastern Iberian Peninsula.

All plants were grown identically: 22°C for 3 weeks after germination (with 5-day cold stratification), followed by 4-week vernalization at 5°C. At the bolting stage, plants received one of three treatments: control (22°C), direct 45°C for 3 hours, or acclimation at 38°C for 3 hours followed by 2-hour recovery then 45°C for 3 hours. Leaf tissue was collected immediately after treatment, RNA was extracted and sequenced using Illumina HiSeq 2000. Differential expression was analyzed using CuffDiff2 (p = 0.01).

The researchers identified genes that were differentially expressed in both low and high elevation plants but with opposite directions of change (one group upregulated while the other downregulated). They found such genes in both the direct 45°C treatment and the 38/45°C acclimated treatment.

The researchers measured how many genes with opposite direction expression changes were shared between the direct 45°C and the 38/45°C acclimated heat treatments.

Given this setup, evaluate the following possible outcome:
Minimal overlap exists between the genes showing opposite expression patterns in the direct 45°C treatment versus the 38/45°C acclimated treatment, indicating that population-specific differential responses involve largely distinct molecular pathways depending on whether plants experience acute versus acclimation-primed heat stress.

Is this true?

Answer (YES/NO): YES